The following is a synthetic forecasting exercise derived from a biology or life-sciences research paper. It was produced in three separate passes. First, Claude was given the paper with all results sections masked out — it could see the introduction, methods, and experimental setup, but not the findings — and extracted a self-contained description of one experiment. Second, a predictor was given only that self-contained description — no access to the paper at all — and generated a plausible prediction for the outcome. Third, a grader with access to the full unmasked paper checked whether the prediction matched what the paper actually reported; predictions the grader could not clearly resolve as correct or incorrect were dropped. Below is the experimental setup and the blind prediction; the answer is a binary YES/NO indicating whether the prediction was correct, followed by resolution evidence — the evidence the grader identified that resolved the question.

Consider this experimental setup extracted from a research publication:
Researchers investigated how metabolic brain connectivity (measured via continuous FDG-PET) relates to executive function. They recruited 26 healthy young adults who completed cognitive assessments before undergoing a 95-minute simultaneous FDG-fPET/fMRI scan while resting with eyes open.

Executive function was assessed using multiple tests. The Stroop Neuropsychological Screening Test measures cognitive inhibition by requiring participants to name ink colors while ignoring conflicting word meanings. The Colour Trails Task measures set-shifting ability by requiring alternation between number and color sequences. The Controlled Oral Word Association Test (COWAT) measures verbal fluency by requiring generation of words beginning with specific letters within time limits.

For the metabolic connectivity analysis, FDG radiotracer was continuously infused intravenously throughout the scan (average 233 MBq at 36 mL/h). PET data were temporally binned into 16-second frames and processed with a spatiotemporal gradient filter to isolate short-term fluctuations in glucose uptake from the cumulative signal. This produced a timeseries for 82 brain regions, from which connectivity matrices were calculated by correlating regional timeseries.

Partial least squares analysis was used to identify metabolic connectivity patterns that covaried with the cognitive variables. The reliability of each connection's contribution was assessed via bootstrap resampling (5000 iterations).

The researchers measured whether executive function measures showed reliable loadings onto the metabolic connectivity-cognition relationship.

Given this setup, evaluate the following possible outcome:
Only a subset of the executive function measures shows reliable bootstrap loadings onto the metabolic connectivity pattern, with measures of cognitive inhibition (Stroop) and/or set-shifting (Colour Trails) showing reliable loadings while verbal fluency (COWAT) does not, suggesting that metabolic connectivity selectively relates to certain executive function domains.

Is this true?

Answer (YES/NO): NO